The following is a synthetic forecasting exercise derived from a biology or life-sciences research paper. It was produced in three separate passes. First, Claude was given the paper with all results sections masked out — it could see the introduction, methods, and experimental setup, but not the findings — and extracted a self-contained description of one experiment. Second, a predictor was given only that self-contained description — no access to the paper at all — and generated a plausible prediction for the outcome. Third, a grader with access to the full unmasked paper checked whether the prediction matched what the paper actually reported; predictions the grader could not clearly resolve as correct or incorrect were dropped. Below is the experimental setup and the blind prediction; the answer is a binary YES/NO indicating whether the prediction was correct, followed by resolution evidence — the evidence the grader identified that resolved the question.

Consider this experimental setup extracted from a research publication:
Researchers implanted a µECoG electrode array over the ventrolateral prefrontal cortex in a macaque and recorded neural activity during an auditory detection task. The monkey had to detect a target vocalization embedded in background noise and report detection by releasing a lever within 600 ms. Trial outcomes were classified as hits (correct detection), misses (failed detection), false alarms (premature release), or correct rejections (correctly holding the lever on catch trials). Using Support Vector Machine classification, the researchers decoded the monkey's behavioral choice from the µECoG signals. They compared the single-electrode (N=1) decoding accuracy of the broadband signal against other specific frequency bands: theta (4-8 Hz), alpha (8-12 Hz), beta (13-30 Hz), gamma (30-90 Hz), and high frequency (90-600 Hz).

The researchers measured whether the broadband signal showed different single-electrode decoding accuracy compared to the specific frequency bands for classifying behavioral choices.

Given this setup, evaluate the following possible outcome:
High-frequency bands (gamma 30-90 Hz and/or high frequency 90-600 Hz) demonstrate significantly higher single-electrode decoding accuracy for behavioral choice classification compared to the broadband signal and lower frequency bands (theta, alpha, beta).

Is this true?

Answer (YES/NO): NO